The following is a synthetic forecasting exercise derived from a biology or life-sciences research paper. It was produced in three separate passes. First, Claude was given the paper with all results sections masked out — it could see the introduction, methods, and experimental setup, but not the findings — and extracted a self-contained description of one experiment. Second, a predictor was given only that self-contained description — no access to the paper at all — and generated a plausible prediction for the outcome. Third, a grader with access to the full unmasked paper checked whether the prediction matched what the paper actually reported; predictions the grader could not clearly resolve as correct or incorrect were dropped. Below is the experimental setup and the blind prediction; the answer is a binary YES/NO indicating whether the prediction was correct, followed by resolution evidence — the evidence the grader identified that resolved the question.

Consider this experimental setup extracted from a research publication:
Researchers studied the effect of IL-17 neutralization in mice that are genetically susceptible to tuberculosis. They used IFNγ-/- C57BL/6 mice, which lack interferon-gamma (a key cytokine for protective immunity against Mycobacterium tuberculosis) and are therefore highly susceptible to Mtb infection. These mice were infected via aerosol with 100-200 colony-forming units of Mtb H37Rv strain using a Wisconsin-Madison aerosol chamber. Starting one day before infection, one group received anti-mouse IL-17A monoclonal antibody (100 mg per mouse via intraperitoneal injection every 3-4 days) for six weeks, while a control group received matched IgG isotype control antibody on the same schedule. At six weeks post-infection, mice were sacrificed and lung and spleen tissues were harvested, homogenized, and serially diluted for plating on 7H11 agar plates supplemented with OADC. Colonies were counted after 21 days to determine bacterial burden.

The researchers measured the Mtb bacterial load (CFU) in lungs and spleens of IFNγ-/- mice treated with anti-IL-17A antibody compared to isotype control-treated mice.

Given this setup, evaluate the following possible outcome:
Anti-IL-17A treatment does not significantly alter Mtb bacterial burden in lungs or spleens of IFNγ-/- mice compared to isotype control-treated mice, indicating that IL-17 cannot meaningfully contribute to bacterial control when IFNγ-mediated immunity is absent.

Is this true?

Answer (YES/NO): NO